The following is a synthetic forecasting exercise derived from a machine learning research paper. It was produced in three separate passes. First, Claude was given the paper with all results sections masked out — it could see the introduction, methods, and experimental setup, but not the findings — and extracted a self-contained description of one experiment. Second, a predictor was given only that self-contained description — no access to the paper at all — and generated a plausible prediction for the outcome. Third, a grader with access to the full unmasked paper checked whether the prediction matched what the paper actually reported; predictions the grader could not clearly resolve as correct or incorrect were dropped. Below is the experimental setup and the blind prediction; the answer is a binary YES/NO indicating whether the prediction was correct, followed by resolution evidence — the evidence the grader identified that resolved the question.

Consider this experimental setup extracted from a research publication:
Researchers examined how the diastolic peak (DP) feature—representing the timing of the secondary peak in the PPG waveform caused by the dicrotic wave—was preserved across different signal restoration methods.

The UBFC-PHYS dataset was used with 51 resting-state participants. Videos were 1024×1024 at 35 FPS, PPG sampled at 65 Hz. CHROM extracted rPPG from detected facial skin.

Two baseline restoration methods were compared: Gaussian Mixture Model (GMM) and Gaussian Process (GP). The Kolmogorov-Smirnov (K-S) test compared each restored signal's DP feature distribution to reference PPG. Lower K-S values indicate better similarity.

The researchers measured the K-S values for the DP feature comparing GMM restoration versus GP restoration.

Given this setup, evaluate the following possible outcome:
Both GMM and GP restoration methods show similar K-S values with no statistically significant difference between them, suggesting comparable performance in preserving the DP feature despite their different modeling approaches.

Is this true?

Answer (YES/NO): NO